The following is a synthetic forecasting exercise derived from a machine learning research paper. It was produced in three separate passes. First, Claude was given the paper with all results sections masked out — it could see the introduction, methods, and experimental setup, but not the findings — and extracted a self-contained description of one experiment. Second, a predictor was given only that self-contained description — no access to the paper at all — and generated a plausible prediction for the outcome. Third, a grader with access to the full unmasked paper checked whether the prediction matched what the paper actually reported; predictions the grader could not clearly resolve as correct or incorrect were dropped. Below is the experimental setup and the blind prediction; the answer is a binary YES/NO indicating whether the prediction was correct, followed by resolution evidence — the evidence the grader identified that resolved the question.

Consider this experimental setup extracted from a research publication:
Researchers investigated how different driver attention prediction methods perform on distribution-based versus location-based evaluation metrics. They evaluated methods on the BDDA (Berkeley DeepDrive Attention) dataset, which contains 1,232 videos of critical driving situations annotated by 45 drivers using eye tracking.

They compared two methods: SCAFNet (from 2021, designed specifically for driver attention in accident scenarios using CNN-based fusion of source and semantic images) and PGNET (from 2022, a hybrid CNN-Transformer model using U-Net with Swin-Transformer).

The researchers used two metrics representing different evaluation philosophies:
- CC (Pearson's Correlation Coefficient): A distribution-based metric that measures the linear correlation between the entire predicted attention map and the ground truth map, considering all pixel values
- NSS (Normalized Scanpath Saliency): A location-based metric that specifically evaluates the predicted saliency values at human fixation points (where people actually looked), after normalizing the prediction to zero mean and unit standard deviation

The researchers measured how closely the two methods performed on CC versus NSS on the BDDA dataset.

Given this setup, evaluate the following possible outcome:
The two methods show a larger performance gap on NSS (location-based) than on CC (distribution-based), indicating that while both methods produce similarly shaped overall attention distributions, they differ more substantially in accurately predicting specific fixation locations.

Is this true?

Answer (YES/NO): YES